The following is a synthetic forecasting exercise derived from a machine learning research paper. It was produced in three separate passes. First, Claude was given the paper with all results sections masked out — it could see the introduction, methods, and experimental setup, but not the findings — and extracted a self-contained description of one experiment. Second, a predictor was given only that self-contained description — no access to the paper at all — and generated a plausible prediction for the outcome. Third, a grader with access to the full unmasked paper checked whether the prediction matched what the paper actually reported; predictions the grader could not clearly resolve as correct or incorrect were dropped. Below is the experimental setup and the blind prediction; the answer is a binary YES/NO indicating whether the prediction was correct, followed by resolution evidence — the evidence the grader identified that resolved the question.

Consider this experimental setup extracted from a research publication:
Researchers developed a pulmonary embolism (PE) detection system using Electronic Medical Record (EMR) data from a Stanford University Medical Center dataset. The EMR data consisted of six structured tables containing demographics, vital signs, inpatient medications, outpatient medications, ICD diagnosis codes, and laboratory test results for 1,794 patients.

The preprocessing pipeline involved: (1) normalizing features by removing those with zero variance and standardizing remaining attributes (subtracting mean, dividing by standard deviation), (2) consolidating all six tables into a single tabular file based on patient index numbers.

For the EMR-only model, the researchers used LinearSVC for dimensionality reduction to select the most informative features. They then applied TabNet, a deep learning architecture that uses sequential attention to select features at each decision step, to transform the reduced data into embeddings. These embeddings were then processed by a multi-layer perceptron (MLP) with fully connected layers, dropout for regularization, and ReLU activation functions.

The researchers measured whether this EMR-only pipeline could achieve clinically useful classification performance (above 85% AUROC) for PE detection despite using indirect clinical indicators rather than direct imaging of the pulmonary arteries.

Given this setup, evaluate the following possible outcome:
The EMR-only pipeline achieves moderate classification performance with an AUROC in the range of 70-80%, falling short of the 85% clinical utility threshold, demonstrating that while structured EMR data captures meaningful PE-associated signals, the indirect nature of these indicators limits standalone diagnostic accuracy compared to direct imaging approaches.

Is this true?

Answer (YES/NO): NO